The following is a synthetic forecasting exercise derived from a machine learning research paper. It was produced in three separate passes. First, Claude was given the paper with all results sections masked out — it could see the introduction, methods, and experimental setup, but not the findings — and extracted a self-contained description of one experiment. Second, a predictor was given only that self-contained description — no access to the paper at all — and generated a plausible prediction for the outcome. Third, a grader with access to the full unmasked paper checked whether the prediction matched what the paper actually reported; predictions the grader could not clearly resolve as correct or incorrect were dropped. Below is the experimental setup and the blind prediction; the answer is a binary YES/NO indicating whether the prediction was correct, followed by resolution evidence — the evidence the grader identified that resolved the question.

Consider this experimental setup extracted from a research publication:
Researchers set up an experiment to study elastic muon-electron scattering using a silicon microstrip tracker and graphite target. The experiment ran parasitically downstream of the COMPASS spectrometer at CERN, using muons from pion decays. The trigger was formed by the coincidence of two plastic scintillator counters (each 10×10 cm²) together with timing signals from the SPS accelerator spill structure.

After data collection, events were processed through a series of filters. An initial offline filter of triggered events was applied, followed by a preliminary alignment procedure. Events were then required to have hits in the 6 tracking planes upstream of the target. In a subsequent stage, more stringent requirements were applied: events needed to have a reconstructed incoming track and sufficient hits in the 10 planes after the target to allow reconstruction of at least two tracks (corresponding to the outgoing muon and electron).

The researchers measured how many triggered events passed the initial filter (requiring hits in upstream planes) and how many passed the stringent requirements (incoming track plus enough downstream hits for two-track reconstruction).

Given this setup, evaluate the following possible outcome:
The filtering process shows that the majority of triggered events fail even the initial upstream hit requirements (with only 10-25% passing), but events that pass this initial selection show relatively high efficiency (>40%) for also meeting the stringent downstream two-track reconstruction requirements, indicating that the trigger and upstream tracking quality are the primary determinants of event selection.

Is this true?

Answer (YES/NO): NO